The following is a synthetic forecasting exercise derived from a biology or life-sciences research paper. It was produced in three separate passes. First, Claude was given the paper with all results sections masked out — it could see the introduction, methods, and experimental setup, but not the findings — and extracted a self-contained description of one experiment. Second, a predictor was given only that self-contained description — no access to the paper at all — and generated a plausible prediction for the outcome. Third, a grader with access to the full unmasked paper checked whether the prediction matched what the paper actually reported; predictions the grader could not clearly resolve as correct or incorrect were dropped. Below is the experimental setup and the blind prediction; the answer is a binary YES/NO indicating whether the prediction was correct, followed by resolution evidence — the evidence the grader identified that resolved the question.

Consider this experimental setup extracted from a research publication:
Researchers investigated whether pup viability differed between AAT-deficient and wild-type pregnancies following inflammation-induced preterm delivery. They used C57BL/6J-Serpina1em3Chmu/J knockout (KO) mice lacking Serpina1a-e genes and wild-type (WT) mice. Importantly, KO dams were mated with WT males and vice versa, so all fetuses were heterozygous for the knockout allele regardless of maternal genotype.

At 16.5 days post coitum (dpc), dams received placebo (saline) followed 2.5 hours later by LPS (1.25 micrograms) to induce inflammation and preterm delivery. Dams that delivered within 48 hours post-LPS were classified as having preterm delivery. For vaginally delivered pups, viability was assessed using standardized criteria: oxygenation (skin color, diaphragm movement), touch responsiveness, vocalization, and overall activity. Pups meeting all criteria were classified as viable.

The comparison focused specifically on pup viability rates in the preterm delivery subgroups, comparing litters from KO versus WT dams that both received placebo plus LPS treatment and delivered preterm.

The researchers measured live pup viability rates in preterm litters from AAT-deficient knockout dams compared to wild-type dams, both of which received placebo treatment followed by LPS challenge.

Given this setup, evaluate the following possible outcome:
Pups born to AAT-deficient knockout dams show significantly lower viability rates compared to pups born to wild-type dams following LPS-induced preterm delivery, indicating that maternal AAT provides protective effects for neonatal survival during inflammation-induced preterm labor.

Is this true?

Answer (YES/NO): NO